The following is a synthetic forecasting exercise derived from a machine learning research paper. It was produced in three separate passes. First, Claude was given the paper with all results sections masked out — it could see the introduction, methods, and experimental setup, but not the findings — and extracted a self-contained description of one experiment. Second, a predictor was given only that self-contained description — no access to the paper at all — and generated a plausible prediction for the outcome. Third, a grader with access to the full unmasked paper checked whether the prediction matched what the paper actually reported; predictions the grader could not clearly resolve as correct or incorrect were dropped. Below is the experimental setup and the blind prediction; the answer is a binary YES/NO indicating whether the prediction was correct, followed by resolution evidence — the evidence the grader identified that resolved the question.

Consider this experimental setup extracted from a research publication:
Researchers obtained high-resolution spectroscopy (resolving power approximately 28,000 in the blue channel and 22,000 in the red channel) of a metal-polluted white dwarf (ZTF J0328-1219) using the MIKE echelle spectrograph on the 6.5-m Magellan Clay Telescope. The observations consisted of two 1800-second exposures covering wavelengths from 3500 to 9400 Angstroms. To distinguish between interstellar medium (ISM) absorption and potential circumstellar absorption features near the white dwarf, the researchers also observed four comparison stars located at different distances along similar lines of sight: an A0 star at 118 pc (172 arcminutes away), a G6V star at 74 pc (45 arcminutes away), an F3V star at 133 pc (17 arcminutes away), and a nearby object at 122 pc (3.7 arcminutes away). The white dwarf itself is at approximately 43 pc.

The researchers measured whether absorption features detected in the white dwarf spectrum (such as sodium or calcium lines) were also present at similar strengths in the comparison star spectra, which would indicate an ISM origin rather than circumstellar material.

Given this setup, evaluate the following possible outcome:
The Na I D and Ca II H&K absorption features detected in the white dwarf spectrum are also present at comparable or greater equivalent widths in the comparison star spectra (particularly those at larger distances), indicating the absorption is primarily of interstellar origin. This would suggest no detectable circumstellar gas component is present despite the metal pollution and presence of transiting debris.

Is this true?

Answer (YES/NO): NO